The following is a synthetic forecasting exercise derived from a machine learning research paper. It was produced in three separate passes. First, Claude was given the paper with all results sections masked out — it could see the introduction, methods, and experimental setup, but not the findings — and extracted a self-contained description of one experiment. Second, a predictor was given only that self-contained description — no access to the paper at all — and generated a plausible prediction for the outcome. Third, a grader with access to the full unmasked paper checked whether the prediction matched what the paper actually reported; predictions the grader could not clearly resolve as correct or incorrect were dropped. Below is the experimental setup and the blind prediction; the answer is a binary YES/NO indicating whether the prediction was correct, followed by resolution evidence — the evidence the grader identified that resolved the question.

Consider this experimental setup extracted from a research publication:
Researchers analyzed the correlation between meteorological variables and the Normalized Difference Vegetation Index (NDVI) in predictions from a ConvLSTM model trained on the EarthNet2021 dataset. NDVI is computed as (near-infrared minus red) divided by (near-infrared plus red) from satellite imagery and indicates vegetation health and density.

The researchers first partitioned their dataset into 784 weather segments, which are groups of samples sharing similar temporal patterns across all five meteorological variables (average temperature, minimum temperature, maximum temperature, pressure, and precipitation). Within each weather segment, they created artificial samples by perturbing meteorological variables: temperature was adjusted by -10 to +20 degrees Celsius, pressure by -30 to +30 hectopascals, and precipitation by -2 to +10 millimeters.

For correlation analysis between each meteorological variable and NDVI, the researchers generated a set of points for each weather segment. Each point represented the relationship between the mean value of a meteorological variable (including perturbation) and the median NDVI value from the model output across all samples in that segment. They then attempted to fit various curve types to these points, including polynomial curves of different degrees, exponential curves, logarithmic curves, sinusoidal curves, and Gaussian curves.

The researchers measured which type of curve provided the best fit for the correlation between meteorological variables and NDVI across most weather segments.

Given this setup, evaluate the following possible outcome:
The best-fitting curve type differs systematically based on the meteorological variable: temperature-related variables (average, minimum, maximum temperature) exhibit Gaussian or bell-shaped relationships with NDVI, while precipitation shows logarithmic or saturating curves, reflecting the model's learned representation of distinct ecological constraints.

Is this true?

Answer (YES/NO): NO